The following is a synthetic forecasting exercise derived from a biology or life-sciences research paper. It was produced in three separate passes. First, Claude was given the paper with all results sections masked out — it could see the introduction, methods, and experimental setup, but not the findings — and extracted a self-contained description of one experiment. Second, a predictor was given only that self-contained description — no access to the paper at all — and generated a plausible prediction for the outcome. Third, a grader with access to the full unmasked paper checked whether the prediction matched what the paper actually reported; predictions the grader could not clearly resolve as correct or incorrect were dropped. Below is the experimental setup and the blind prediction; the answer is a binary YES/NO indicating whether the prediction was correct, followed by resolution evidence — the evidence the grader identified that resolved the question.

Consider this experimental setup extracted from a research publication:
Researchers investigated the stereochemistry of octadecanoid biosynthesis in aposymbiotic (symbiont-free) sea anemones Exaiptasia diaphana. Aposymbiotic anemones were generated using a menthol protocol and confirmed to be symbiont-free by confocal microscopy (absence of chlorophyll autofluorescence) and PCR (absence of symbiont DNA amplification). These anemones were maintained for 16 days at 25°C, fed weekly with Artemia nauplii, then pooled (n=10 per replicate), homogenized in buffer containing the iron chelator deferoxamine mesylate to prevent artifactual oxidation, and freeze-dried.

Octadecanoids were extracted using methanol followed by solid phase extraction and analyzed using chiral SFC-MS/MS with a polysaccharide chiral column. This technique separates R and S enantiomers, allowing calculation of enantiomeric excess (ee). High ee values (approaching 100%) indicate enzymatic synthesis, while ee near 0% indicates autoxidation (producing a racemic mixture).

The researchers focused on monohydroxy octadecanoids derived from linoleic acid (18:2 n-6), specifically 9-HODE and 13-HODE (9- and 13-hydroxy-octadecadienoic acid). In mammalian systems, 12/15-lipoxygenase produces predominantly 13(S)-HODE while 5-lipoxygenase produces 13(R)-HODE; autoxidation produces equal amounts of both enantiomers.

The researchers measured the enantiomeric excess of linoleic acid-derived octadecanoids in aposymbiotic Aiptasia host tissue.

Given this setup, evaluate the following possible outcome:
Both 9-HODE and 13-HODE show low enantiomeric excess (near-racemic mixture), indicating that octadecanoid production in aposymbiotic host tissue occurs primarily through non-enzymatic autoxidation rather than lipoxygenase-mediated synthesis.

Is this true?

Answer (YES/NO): NO